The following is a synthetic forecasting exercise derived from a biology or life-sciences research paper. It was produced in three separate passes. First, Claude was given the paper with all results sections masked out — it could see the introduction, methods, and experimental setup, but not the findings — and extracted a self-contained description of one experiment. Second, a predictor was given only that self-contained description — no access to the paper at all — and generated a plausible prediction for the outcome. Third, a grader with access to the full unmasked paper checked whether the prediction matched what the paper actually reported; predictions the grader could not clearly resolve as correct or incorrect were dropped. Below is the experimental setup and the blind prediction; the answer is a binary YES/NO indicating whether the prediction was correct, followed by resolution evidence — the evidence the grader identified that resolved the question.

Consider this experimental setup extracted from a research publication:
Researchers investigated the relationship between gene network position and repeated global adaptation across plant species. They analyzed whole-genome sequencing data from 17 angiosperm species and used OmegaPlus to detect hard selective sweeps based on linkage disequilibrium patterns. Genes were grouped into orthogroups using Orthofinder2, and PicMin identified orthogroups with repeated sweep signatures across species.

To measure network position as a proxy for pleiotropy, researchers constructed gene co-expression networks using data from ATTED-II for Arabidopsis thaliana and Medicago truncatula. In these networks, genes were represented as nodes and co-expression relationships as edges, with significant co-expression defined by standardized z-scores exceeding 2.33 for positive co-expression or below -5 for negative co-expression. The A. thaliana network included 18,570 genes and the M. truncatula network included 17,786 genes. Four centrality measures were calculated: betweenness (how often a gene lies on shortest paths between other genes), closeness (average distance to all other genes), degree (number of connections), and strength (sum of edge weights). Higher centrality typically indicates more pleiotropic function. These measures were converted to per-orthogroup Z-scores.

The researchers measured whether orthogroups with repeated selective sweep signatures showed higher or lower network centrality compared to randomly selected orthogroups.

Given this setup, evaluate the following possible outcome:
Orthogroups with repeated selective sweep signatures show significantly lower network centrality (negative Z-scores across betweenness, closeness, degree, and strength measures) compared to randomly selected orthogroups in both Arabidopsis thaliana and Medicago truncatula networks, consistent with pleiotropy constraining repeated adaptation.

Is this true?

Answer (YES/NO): NO